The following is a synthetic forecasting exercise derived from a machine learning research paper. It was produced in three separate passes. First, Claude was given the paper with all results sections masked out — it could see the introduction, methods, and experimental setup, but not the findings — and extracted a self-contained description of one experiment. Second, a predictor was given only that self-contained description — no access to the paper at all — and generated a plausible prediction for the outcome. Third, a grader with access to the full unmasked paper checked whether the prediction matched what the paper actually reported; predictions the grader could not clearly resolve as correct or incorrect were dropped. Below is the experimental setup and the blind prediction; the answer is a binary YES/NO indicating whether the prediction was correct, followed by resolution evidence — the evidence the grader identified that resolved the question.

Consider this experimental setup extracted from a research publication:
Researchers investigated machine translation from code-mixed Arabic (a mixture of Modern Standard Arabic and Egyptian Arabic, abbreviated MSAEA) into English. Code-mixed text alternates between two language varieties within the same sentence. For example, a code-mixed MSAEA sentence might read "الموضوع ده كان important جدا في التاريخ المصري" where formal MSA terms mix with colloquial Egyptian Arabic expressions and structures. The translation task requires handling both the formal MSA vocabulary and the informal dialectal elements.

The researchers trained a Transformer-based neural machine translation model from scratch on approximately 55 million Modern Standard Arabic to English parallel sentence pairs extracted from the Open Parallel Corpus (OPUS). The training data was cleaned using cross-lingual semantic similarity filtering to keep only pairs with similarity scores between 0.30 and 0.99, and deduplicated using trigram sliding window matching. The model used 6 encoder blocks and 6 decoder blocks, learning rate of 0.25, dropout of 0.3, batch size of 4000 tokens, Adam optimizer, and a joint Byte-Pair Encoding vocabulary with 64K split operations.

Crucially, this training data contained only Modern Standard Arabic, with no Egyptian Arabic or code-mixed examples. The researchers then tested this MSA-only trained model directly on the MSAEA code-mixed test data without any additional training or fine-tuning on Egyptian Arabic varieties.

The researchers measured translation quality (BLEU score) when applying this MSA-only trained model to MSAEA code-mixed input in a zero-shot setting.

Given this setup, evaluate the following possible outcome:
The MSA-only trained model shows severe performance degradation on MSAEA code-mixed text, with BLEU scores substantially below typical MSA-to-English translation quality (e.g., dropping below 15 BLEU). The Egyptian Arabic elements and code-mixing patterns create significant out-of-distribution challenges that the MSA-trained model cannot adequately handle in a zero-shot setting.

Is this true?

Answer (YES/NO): NO